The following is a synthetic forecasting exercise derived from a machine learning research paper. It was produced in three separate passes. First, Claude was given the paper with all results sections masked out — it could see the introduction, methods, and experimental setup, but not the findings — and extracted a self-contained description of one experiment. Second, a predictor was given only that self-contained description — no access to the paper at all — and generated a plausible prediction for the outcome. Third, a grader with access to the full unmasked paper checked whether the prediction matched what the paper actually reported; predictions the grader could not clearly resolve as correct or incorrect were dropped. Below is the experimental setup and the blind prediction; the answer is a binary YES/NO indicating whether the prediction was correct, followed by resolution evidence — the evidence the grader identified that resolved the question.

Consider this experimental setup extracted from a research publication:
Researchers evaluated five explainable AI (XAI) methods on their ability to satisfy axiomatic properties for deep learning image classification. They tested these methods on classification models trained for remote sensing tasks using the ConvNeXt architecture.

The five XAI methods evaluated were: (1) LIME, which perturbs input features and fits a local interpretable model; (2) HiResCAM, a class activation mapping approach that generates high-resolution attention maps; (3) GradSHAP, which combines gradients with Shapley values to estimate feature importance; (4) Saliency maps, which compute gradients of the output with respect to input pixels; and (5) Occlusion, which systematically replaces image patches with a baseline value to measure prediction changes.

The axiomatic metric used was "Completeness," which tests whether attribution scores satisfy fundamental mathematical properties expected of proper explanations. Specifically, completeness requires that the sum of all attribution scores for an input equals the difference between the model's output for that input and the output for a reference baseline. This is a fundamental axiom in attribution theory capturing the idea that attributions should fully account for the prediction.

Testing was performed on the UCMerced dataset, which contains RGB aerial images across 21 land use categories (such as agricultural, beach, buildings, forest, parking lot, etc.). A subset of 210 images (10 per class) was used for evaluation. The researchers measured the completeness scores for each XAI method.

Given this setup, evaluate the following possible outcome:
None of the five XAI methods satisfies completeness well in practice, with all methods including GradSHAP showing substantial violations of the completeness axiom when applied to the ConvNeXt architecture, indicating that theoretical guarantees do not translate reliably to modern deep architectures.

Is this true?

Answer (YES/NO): YES